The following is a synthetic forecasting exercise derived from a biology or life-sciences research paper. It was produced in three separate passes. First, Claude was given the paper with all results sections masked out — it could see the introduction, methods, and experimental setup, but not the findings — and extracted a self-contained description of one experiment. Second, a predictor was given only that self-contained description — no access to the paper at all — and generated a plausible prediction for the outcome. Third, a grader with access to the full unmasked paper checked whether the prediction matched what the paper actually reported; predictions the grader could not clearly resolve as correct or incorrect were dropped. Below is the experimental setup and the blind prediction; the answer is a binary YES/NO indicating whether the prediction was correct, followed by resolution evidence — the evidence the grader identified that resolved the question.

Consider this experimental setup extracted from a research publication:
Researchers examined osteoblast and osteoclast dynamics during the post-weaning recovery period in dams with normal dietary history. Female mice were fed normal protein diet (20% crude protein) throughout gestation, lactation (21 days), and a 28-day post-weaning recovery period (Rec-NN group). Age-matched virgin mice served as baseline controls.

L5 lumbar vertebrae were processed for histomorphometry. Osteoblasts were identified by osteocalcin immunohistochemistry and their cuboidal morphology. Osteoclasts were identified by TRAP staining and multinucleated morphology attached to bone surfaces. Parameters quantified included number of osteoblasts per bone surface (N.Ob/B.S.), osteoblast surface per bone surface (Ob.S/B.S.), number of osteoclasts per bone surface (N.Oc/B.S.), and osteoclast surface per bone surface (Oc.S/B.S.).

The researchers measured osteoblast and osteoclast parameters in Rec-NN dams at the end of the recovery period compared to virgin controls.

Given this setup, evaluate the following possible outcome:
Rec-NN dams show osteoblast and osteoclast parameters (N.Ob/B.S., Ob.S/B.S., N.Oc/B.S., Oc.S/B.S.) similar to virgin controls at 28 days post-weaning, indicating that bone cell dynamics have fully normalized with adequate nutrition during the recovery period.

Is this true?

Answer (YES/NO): NO